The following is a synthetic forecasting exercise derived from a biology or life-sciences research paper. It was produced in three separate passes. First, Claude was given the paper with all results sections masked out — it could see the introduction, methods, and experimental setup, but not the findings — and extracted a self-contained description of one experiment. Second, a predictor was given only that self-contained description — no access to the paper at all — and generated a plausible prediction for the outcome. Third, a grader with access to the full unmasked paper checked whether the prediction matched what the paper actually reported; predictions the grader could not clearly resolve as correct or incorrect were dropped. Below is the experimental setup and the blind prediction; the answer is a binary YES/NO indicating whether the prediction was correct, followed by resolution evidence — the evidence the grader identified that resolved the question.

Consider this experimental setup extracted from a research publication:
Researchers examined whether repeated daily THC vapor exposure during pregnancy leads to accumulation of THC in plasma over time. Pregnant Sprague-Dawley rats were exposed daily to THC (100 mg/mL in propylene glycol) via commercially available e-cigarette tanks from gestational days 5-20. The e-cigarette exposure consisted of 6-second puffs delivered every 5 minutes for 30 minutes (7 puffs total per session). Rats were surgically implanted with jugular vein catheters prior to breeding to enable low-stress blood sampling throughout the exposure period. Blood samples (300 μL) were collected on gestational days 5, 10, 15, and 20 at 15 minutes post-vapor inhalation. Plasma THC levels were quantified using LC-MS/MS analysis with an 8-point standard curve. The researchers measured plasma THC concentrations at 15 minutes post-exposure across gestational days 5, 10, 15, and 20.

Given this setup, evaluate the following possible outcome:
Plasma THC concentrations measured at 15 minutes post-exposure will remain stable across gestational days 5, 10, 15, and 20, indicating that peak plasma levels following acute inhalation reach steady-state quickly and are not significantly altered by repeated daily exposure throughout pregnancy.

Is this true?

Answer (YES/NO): NO